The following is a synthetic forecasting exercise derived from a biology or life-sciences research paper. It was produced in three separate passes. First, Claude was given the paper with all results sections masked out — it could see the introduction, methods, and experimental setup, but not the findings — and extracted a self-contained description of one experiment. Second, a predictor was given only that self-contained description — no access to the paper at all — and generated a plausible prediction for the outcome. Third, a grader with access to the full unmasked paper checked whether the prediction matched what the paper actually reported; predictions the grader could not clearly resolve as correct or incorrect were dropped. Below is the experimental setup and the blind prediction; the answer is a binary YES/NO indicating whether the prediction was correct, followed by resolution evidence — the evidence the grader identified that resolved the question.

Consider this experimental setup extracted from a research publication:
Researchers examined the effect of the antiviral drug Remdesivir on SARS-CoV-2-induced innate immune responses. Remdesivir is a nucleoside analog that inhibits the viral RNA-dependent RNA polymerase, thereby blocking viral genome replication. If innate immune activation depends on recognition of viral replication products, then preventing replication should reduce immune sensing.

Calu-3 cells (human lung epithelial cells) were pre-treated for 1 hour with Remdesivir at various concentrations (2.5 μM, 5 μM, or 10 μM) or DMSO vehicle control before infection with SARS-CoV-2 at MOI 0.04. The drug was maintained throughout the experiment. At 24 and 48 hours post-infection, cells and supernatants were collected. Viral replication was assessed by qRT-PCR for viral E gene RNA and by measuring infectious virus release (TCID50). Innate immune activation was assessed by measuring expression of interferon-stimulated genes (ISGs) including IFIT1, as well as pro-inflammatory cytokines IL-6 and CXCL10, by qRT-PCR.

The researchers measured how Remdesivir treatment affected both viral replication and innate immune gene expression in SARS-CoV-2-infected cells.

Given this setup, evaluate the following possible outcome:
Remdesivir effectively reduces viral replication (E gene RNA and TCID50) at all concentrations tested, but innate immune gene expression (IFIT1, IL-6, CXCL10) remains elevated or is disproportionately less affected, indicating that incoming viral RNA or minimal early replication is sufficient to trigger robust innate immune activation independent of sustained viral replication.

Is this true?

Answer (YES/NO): NO